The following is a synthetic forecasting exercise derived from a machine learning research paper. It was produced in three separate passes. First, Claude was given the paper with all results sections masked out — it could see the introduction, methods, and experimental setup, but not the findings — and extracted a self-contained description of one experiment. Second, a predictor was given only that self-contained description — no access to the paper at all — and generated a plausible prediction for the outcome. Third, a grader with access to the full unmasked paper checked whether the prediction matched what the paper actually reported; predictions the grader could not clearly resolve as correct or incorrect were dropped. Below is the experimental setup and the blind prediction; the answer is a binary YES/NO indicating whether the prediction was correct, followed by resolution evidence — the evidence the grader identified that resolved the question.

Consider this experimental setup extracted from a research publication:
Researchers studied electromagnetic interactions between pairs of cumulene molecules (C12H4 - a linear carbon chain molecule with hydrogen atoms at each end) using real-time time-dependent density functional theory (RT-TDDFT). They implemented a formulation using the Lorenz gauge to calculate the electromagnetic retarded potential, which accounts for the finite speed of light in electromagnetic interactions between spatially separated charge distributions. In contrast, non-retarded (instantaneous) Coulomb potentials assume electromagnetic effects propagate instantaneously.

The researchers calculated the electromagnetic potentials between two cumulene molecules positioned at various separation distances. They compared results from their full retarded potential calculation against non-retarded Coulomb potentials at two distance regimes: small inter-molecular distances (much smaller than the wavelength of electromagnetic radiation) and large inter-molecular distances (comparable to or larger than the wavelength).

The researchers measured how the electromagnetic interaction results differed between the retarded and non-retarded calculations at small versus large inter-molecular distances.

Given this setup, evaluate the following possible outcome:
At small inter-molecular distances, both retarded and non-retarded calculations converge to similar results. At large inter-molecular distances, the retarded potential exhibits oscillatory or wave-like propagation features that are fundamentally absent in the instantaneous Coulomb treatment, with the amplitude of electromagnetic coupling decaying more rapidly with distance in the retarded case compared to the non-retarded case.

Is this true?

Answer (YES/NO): NO